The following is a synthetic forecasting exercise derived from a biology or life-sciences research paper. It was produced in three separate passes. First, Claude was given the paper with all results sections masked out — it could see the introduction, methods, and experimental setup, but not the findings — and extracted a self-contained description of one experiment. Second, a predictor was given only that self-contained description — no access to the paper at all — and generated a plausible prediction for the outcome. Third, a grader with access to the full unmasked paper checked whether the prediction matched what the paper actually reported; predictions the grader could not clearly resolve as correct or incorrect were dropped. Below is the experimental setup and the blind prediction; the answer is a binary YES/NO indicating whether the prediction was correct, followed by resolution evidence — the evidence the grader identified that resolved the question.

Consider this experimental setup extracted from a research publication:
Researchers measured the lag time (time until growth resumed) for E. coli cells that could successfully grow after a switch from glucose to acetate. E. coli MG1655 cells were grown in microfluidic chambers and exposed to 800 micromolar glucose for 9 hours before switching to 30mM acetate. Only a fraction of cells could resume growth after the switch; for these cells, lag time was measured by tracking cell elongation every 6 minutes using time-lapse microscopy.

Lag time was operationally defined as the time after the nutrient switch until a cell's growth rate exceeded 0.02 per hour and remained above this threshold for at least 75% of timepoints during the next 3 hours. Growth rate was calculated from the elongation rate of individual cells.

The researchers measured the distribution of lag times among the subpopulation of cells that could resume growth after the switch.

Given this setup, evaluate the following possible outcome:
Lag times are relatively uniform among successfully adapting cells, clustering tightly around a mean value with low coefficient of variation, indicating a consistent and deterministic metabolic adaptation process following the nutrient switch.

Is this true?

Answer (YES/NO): NO